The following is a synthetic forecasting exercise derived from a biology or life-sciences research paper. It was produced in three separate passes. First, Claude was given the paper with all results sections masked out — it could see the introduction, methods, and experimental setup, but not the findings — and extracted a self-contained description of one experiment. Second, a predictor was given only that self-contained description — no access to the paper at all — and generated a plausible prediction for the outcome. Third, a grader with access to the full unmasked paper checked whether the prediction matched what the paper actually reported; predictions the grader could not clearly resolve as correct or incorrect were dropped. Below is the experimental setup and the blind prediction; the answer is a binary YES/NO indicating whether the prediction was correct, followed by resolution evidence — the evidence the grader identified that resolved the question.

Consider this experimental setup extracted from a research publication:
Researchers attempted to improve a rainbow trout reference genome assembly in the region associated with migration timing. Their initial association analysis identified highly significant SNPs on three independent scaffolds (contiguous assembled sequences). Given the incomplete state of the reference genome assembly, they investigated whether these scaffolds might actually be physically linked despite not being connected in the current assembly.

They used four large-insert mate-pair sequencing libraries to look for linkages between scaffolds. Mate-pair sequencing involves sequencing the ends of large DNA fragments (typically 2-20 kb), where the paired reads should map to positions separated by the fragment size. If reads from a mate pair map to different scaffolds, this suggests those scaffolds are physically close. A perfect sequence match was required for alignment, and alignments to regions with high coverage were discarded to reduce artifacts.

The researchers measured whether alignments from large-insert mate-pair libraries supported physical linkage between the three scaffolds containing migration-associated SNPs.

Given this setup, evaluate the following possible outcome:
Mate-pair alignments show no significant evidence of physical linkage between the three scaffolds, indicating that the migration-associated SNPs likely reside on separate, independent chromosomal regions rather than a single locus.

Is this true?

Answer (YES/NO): NO